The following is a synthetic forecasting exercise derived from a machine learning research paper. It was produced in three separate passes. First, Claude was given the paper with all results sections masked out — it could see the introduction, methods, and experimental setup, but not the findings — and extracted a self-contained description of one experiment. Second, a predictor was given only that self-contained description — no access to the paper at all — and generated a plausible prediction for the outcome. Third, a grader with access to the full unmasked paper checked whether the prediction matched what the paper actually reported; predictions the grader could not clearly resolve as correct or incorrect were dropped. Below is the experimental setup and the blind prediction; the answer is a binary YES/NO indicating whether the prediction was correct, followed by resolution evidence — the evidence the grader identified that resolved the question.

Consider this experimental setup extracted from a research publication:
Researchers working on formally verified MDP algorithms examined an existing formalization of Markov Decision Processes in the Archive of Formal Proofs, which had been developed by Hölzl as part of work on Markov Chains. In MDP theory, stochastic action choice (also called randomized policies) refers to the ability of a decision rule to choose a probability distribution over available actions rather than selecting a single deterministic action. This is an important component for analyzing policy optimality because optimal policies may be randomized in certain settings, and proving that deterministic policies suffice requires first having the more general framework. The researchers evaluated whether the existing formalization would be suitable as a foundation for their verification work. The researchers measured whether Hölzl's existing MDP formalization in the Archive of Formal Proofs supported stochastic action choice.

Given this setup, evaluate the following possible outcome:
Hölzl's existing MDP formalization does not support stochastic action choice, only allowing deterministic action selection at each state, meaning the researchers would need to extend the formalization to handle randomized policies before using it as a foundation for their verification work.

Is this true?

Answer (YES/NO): YES